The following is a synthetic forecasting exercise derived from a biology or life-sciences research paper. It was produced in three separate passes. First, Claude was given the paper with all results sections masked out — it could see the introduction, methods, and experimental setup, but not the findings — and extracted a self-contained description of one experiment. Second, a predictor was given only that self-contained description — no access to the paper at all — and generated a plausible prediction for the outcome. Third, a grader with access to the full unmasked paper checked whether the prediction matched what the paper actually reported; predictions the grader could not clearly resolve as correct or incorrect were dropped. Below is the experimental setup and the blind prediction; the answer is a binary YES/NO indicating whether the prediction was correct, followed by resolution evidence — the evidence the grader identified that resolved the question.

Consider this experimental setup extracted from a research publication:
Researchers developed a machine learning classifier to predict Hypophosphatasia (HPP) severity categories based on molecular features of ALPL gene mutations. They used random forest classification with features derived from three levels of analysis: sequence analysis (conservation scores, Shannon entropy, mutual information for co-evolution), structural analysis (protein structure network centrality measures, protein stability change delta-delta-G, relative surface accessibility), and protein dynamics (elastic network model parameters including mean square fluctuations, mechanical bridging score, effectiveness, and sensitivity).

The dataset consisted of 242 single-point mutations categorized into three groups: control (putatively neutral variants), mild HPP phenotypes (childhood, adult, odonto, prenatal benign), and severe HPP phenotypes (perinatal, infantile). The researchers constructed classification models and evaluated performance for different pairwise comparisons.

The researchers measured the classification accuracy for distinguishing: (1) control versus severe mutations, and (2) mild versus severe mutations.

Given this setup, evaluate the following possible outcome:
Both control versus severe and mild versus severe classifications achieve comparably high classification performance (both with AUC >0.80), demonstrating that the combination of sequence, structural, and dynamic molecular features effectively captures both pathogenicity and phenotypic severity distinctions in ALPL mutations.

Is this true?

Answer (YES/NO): NO